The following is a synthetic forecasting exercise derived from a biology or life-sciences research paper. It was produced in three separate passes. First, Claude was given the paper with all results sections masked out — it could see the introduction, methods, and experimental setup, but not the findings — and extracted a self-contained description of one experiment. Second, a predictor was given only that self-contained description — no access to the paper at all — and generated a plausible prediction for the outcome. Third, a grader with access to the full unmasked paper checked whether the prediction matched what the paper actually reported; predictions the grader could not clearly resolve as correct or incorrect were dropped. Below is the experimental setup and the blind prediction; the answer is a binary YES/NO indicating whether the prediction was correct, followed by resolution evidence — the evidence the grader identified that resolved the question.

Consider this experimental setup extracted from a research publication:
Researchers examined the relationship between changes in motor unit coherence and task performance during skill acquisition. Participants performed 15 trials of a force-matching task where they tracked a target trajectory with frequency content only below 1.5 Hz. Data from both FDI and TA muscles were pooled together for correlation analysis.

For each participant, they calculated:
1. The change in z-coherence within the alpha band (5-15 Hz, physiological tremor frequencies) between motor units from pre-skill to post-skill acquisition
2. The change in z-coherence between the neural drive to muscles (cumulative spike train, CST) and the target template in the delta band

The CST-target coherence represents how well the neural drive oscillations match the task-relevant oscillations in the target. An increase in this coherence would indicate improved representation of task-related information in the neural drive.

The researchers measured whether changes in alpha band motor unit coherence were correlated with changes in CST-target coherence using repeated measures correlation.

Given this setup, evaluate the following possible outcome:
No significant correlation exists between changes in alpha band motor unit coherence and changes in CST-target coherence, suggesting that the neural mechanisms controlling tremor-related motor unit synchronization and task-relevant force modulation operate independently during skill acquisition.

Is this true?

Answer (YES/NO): NO